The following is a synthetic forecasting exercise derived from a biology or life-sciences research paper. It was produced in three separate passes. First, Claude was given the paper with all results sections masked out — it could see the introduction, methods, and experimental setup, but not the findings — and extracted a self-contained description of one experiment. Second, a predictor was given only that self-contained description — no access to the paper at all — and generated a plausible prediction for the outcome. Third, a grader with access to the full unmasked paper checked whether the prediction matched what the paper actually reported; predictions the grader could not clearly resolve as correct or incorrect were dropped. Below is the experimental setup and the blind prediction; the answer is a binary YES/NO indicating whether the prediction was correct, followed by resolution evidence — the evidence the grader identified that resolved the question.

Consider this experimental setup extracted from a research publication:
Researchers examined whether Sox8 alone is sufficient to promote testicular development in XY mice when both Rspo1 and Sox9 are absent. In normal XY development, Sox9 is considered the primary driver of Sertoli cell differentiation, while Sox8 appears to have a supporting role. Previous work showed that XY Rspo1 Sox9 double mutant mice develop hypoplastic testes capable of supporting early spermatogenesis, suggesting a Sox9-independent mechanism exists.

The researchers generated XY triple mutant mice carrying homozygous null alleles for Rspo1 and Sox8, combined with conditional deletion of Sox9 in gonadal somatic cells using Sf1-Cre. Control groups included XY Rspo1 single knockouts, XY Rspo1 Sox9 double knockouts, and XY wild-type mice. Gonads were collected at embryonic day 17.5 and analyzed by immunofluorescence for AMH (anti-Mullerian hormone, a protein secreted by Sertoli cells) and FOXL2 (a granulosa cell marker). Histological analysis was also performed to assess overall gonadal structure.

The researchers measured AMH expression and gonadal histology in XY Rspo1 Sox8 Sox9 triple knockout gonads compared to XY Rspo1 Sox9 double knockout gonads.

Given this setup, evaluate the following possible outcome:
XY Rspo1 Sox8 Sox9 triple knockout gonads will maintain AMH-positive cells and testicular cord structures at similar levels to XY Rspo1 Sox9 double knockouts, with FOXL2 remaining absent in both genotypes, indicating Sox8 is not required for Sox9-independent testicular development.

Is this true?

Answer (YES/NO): NO